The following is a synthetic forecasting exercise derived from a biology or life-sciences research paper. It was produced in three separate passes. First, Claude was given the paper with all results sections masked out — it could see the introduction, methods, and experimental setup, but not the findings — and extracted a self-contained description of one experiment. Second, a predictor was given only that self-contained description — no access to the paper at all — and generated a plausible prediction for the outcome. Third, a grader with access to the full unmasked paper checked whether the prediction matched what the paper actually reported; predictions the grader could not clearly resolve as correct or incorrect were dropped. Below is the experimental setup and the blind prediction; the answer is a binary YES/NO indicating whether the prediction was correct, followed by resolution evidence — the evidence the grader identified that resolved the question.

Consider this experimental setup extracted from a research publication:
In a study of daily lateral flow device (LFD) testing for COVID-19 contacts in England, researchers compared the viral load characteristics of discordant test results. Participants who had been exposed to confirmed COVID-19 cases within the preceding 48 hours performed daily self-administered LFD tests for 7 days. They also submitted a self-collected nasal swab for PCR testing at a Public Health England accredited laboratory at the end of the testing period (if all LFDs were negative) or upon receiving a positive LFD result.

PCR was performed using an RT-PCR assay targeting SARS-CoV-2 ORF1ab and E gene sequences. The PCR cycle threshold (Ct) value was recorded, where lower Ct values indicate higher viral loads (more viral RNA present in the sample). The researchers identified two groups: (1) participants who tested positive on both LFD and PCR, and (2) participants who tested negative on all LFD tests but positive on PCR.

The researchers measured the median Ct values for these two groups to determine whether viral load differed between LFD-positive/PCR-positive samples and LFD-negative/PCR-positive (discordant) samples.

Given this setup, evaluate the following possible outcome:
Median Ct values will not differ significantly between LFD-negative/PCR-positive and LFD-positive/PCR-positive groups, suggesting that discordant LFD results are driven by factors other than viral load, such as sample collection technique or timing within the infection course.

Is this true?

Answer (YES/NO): NO